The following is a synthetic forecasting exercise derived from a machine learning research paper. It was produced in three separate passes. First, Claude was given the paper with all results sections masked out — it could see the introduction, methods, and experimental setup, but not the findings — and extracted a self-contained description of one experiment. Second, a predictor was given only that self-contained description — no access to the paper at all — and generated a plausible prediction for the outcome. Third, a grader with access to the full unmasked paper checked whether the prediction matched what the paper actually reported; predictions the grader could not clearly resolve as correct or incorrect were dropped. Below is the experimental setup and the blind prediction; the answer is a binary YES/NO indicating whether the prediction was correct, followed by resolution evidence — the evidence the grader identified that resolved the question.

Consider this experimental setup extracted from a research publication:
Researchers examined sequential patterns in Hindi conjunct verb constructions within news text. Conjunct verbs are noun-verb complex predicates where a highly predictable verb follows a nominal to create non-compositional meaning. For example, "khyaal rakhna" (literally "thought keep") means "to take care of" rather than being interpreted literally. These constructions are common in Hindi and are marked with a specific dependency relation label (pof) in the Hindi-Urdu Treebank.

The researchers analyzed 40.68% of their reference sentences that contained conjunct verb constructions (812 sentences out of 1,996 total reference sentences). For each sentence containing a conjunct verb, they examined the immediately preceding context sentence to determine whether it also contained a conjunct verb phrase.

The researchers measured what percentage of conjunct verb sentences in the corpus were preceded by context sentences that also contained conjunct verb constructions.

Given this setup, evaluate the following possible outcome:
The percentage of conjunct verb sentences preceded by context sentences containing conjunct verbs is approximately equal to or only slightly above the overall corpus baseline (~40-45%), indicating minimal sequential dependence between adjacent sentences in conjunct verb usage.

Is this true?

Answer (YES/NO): NO